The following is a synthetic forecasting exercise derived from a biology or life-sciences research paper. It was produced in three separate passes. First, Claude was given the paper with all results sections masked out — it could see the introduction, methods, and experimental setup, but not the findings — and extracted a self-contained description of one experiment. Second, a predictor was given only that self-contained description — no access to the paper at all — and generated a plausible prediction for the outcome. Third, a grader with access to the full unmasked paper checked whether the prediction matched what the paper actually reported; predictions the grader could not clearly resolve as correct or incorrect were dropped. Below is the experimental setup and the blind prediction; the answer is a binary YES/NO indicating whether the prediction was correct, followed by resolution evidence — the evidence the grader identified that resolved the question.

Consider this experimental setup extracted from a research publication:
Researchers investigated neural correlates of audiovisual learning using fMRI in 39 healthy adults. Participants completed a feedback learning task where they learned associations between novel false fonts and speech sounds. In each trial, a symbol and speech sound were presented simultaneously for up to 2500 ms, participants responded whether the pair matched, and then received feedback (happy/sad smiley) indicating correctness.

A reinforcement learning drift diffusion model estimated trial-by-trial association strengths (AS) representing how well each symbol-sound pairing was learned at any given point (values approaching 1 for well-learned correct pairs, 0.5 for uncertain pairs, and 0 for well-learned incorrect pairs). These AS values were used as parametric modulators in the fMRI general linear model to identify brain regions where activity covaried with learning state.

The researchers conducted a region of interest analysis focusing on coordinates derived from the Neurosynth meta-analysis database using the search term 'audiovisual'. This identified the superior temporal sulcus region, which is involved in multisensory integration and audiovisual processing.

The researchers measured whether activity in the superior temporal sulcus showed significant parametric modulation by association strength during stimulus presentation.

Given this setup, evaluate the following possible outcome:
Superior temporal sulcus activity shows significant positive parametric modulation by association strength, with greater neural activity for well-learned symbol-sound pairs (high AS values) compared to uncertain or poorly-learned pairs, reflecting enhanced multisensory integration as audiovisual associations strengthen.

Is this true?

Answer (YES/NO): YES